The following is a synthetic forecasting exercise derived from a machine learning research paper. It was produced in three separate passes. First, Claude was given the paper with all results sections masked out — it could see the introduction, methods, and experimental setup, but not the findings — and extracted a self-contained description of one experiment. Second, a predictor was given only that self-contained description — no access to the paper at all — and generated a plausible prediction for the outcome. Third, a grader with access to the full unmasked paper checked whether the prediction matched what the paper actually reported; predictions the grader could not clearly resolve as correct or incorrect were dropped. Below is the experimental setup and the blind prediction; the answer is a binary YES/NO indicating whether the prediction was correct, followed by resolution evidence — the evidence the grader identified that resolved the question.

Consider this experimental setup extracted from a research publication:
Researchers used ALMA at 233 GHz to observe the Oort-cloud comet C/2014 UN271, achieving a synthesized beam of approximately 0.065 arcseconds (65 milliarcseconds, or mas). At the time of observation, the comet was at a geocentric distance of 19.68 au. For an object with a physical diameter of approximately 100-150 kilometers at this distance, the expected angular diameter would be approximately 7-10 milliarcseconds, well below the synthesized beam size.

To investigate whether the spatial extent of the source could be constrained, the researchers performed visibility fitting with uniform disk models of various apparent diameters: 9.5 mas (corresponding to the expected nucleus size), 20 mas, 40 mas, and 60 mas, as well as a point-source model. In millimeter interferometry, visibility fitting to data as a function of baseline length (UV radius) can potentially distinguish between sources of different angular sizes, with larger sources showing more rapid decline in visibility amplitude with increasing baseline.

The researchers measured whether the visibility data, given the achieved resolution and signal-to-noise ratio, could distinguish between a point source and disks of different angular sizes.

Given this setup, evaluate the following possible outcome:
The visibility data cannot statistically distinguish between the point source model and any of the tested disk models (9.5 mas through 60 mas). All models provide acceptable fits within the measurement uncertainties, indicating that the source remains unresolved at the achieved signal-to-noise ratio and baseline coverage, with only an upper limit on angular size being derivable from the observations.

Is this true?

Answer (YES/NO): NO